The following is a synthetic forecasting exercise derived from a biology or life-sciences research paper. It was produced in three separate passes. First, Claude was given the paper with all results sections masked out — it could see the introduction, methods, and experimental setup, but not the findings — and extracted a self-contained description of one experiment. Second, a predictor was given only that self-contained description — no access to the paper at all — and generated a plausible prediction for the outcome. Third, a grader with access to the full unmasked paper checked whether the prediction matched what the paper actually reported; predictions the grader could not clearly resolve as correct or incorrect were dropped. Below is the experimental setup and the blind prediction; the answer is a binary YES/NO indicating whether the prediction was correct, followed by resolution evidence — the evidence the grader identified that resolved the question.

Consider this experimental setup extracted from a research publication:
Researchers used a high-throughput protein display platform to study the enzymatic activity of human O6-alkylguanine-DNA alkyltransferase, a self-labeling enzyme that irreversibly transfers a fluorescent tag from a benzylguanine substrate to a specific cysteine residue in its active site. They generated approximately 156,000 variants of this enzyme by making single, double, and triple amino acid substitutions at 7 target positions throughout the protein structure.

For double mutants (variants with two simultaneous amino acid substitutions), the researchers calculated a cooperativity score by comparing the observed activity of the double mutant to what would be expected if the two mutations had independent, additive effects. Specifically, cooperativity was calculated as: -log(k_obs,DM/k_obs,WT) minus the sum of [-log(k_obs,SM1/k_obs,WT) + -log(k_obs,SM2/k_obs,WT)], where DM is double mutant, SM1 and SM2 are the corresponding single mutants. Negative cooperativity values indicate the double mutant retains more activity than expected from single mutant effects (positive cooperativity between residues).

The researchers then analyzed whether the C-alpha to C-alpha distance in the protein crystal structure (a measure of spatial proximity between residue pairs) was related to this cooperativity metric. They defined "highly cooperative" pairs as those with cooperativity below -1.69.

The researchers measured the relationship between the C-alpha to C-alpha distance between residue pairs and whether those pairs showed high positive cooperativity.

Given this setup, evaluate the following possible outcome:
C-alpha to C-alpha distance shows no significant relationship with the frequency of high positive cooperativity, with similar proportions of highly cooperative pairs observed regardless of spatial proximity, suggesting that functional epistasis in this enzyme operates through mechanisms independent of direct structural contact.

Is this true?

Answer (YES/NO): NO